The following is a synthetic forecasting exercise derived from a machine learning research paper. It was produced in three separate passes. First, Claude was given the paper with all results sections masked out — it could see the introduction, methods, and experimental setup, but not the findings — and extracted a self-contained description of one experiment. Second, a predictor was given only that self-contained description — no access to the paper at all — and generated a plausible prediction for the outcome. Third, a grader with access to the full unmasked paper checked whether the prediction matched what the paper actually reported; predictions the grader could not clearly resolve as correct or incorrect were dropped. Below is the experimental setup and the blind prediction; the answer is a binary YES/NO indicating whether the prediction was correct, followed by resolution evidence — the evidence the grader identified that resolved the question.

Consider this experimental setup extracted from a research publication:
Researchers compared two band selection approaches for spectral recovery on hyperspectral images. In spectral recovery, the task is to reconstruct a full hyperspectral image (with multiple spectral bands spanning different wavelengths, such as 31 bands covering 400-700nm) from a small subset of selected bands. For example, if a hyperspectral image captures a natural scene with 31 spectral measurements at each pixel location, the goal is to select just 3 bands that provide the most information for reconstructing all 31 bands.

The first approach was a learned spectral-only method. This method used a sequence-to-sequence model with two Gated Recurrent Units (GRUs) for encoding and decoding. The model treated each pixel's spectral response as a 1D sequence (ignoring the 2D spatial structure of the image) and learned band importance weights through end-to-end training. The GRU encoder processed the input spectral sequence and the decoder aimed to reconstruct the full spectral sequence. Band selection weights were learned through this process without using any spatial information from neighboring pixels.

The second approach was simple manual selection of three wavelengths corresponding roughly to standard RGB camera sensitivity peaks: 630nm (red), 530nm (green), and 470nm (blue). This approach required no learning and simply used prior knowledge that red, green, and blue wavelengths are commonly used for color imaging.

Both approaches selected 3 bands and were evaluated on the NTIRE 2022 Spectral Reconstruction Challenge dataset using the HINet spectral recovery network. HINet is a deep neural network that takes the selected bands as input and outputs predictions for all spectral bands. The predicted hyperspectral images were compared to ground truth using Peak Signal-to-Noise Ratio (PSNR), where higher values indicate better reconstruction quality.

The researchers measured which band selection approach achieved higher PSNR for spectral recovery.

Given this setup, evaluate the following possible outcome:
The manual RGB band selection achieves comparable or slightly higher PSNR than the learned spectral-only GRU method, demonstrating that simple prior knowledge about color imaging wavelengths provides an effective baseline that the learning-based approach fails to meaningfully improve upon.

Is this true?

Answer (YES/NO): YES